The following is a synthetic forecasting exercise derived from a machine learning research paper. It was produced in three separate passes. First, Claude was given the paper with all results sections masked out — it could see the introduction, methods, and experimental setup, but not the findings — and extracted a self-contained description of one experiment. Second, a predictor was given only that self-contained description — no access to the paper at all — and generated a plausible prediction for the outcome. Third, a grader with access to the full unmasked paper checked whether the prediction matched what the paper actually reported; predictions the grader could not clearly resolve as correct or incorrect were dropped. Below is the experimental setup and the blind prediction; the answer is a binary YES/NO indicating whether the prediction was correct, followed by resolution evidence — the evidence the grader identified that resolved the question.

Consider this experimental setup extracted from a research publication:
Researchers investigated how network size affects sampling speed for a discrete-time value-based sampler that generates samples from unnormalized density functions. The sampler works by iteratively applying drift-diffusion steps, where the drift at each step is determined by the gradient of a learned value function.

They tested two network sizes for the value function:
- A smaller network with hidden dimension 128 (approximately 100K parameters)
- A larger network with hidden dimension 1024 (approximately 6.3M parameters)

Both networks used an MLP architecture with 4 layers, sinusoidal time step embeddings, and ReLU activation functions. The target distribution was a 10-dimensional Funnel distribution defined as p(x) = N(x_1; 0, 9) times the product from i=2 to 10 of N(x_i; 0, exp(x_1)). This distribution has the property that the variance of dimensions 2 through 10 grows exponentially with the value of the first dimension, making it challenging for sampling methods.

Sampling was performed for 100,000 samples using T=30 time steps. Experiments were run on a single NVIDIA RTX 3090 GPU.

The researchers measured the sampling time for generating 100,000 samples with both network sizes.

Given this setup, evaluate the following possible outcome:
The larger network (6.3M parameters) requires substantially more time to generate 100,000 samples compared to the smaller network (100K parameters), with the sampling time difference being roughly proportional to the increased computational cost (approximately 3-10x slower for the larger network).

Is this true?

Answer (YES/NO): YES